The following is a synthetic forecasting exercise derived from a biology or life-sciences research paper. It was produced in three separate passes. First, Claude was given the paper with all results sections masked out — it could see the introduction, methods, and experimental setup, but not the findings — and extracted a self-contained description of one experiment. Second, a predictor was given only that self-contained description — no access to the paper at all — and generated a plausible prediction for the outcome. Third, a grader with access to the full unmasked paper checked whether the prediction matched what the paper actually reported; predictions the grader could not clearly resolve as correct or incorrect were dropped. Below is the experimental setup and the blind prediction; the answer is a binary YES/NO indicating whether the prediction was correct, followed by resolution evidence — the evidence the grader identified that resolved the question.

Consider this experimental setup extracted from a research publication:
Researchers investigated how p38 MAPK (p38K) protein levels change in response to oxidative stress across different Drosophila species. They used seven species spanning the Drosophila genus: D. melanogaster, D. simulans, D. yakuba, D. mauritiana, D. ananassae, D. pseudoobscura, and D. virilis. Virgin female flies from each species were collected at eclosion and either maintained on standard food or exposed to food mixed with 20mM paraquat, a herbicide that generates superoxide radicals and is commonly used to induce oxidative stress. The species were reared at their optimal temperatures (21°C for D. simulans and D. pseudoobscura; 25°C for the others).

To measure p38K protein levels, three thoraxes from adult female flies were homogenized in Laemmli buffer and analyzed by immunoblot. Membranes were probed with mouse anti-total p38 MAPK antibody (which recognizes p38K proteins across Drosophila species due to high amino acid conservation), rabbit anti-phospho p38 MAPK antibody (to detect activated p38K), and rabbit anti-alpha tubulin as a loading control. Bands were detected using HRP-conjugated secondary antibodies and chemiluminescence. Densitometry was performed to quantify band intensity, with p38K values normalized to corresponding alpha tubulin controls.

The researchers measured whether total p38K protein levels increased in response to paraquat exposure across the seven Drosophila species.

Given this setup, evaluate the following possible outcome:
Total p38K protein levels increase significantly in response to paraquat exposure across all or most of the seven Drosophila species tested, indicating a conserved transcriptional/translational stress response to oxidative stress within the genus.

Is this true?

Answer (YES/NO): NO